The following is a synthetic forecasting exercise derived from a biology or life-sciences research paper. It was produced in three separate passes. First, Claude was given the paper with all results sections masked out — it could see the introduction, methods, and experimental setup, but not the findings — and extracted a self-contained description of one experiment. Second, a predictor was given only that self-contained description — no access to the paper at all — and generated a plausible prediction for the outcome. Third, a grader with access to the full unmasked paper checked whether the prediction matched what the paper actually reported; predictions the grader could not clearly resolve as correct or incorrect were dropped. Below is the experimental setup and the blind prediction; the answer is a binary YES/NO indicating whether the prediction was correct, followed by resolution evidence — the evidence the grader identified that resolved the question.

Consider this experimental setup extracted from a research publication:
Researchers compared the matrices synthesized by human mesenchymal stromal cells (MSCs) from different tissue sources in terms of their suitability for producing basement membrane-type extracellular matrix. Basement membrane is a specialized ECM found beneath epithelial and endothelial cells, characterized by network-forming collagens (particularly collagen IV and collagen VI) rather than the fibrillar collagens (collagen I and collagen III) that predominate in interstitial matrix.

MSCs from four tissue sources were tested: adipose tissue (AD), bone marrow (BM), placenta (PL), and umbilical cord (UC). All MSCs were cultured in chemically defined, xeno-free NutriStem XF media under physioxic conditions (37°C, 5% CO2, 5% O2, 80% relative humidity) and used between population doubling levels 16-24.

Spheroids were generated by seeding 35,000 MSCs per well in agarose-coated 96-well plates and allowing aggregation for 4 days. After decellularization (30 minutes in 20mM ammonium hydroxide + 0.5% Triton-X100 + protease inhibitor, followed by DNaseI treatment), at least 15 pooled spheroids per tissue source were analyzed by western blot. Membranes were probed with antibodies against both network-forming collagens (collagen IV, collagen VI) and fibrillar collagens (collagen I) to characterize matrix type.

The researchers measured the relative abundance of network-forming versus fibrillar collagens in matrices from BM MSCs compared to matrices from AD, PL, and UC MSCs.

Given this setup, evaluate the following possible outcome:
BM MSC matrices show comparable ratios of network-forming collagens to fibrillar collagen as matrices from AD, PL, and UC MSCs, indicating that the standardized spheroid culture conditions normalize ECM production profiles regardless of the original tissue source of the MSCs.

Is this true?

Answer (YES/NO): NO